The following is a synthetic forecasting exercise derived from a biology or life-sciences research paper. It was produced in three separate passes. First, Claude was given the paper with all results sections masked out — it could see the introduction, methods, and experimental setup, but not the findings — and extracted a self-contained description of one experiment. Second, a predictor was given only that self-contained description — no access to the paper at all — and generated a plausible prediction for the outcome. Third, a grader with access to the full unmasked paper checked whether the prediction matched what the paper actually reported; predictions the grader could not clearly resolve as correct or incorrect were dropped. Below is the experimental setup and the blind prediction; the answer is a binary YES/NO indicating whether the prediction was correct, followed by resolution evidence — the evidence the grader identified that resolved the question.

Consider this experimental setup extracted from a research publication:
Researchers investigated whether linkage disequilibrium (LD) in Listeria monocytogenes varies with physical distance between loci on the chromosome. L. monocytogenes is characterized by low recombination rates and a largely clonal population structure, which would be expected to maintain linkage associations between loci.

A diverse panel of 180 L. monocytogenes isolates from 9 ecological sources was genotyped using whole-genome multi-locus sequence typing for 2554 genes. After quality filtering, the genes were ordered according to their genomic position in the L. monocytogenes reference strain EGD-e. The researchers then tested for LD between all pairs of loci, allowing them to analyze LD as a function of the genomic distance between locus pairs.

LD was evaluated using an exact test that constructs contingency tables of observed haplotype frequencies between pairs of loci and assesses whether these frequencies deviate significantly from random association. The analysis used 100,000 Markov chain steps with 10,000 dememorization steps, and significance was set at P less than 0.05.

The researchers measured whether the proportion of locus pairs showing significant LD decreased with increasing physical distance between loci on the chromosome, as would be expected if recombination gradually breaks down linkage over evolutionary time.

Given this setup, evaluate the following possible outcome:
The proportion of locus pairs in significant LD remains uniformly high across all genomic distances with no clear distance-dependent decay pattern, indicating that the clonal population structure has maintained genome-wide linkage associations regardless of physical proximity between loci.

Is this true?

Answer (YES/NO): YES